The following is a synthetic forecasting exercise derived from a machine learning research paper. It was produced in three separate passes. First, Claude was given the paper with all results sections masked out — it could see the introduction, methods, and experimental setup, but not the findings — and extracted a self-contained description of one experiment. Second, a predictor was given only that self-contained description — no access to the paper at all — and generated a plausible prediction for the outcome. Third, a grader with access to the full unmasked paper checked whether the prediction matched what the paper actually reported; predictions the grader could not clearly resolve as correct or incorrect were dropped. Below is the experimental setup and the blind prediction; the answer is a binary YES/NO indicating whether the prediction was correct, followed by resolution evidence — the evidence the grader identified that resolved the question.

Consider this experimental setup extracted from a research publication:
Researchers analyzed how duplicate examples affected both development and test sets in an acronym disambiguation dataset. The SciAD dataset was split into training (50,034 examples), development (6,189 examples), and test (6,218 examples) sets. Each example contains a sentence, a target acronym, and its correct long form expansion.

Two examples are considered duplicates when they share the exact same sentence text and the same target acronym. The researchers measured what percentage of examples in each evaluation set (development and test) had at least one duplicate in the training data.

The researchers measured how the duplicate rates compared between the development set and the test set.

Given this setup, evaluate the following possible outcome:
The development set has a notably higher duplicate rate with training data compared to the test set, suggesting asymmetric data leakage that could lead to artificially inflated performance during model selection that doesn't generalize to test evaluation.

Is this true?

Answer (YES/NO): NO